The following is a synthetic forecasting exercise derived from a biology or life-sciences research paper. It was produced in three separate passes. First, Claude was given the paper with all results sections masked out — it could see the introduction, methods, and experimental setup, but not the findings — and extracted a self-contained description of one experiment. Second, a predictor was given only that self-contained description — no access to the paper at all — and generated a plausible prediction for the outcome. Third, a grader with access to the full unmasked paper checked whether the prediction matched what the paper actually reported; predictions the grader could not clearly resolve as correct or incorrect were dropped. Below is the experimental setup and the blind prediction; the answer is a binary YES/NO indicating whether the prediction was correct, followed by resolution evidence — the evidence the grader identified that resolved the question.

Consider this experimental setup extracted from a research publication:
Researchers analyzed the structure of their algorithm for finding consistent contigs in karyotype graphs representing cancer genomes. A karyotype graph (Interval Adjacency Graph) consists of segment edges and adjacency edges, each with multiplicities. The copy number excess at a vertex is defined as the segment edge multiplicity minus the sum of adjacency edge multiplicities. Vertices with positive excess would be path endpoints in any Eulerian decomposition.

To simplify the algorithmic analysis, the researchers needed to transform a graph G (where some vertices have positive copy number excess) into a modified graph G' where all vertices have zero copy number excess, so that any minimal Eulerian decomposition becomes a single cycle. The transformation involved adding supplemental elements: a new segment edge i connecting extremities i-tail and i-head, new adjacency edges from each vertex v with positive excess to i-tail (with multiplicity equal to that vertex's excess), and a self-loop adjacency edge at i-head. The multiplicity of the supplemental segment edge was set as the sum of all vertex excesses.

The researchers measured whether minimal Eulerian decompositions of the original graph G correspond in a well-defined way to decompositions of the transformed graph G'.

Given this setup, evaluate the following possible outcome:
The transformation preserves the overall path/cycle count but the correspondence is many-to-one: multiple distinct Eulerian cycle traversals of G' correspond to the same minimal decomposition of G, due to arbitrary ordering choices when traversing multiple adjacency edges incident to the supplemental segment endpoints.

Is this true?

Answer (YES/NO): NO